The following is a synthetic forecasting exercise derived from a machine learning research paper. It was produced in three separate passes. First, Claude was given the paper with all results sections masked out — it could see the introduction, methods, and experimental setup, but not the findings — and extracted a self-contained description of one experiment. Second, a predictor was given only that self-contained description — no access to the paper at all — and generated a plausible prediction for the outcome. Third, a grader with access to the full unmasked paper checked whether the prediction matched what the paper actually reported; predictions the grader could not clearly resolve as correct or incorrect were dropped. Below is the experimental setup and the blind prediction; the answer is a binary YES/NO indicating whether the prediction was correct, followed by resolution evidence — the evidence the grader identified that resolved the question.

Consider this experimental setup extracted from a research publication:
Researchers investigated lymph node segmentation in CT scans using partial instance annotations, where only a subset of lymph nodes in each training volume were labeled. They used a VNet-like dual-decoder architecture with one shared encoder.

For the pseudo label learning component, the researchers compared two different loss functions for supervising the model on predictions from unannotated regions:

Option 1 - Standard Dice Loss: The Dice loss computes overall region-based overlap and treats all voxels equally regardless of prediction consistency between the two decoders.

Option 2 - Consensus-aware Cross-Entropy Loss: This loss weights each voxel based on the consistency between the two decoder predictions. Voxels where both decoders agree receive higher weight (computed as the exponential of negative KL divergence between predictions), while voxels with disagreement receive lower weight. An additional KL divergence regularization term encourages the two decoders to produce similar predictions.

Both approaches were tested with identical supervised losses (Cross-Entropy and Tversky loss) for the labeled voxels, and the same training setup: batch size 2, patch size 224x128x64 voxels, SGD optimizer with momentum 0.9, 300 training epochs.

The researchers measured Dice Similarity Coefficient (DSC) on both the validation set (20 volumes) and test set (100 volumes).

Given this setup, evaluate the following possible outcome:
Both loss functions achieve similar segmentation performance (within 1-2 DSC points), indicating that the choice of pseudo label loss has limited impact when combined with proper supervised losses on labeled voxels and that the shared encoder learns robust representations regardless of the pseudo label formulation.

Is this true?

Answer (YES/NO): NO